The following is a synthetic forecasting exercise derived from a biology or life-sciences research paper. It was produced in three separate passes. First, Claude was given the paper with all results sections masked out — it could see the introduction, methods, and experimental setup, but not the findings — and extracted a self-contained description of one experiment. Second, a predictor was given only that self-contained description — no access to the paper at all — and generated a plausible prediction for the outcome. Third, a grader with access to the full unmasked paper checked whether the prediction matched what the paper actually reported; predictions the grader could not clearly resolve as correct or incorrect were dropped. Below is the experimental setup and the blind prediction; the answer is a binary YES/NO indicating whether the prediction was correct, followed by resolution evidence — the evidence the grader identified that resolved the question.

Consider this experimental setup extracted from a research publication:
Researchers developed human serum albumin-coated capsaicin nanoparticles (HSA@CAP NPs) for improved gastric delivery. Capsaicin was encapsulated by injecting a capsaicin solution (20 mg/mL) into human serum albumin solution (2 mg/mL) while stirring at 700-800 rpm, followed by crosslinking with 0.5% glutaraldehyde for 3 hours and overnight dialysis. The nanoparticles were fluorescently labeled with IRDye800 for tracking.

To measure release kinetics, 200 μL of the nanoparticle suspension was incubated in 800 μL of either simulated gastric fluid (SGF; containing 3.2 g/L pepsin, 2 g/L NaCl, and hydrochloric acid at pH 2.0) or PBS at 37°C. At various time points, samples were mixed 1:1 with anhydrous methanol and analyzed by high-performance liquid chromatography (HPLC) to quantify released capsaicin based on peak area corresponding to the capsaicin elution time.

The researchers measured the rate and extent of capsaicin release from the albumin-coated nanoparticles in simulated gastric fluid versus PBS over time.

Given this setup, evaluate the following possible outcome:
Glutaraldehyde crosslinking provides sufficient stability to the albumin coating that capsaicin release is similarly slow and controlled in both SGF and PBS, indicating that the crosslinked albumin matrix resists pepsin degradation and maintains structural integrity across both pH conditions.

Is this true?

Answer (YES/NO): NO